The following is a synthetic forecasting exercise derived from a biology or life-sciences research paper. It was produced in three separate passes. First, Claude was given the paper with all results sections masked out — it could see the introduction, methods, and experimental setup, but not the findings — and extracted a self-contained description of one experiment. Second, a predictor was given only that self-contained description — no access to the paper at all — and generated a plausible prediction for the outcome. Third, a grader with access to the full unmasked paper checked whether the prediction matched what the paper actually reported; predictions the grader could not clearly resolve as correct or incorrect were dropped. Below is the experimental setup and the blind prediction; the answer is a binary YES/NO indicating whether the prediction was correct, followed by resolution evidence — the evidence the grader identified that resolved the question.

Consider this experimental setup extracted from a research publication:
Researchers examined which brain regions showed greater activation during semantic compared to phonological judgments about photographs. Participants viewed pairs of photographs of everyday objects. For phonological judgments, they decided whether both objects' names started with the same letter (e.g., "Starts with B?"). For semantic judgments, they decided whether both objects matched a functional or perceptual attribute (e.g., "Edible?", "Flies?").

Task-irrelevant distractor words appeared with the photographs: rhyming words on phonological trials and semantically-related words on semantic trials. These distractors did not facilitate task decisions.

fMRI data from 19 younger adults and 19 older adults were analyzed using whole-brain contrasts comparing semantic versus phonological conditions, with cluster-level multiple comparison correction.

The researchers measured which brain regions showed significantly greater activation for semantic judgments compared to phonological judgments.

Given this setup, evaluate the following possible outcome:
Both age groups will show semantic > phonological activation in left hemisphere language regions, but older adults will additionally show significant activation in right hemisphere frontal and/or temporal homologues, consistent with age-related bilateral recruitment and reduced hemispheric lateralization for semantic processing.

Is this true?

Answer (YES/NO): NO